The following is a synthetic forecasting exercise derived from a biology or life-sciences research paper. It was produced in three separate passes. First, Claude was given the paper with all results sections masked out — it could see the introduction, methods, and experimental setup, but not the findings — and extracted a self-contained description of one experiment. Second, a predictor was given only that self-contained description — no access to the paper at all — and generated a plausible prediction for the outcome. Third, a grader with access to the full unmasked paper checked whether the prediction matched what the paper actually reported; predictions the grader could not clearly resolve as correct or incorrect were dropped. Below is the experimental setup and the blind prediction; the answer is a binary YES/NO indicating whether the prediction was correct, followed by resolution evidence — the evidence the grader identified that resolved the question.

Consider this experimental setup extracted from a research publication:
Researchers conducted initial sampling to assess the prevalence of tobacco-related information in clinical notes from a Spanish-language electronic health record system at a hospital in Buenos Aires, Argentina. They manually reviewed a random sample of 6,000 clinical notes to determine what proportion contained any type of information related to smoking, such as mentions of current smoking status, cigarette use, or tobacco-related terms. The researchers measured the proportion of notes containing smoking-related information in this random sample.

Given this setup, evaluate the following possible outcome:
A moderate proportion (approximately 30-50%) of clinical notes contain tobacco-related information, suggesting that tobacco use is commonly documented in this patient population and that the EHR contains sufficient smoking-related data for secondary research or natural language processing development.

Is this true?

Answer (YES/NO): NO